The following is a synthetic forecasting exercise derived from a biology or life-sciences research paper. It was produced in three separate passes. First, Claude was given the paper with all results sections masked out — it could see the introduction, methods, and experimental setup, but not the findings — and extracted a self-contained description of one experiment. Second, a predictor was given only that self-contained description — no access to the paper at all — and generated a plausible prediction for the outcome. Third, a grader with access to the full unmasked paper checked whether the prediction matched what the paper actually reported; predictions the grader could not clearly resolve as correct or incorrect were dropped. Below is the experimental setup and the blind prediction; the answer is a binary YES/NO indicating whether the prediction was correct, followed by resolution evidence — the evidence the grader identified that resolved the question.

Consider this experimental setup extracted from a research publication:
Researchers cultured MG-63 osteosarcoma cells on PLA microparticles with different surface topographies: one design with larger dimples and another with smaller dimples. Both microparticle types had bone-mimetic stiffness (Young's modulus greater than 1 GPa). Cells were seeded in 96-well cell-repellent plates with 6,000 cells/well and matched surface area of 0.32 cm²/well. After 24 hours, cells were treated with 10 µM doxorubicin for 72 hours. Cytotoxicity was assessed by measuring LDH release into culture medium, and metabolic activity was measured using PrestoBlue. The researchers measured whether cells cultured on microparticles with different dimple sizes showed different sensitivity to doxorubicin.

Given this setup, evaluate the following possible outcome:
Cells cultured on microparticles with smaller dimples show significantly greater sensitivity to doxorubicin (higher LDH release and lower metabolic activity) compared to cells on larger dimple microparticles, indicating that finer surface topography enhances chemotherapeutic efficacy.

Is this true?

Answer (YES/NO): NO